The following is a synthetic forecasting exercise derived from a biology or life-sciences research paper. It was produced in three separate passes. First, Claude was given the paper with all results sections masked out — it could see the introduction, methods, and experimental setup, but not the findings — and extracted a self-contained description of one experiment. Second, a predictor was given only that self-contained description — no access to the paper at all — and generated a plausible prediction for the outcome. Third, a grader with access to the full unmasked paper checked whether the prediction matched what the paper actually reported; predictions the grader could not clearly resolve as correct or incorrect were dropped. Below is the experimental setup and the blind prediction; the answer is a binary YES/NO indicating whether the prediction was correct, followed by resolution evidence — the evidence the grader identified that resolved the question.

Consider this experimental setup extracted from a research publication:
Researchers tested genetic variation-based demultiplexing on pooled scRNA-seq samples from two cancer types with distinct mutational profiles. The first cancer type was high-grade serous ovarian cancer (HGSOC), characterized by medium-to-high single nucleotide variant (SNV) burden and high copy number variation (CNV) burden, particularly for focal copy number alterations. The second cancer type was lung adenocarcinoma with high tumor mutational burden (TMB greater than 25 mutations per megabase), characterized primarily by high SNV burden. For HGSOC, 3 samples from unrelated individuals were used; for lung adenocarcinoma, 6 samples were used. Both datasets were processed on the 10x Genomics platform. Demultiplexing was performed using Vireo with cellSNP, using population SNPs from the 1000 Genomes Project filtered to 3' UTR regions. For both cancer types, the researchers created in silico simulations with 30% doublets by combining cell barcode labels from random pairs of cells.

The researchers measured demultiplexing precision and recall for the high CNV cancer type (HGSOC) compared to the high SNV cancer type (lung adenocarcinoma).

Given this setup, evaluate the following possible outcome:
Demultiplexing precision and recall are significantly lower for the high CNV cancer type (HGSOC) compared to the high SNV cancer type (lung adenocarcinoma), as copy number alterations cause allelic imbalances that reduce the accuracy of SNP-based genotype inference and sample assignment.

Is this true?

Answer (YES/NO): NO